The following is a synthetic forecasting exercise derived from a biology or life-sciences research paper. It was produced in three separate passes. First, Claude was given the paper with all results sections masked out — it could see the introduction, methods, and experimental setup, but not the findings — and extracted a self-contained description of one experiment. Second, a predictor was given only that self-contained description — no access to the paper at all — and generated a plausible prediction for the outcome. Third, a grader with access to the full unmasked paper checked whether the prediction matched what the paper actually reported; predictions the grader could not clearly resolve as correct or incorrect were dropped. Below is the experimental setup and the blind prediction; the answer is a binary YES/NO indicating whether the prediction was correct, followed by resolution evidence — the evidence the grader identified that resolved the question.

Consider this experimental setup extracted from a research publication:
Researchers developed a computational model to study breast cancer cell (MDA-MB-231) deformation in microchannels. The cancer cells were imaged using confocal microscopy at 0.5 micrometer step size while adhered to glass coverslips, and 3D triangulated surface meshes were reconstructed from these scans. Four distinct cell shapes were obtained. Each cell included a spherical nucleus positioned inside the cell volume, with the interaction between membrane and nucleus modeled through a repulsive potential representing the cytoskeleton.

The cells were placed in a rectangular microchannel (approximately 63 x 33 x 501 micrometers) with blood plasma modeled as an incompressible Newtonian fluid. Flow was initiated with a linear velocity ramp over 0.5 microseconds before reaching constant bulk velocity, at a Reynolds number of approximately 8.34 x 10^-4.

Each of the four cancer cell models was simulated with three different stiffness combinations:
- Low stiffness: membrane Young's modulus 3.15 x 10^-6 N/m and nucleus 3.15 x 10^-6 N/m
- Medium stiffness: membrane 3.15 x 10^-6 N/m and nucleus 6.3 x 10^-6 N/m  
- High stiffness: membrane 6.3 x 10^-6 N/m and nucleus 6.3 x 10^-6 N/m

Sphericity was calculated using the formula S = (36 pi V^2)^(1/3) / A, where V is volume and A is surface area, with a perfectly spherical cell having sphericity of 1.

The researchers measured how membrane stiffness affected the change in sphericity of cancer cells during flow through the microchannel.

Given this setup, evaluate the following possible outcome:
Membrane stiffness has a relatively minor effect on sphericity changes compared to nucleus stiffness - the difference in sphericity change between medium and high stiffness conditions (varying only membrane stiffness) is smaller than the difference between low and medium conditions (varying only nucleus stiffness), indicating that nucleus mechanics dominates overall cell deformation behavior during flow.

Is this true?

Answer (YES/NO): NO